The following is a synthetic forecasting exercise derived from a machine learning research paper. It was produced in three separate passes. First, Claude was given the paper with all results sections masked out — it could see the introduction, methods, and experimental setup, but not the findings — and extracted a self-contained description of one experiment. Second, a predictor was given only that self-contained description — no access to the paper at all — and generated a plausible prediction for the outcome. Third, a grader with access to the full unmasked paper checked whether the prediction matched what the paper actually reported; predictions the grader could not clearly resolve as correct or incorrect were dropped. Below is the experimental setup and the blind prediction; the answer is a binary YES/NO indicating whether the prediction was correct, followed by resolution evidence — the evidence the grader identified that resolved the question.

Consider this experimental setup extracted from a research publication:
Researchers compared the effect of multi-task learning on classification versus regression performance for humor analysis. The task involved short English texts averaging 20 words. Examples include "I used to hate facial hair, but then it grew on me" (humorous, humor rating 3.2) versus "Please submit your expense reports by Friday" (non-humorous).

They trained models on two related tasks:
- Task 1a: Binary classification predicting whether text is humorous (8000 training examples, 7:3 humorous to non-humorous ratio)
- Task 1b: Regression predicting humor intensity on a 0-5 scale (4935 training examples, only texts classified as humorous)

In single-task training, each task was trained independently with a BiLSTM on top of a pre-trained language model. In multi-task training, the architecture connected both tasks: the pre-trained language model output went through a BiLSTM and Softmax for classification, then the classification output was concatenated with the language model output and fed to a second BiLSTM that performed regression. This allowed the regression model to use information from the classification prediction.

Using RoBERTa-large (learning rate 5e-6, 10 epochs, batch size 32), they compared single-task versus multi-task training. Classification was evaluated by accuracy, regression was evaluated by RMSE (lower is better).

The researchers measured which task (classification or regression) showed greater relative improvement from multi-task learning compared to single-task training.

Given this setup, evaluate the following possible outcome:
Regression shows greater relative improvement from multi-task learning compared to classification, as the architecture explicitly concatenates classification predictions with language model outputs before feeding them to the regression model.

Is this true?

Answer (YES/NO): YES